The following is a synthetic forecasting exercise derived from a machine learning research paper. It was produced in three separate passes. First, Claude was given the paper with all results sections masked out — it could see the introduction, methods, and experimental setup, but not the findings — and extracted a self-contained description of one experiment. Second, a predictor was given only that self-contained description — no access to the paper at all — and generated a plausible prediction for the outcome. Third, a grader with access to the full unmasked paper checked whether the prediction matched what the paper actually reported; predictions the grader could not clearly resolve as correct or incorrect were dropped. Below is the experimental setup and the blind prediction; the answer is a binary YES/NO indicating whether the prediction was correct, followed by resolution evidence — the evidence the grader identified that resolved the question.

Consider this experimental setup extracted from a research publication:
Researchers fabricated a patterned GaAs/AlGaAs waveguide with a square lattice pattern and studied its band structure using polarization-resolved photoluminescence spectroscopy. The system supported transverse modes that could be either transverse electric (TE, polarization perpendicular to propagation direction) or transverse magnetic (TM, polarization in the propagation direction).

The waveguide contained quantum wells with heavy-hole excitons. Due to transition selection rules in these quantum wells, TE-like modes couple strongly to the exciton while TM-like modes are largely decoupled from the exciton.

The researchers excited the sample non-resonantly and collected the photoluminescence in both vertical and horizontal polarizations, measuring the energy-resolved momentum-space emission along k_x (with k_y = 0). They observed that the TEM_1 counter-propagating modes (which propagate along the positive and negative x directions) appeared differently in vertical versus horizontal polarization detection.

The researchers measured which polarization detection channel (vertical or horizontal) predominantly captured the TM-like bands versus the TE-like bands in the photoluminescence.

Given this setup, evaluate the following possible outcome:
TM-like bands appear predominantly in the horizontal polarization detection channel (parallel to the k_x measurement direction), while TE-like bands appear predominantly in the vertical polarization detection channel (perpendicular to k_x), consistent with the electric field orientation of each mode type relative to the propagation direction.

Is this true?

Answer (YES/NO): NO